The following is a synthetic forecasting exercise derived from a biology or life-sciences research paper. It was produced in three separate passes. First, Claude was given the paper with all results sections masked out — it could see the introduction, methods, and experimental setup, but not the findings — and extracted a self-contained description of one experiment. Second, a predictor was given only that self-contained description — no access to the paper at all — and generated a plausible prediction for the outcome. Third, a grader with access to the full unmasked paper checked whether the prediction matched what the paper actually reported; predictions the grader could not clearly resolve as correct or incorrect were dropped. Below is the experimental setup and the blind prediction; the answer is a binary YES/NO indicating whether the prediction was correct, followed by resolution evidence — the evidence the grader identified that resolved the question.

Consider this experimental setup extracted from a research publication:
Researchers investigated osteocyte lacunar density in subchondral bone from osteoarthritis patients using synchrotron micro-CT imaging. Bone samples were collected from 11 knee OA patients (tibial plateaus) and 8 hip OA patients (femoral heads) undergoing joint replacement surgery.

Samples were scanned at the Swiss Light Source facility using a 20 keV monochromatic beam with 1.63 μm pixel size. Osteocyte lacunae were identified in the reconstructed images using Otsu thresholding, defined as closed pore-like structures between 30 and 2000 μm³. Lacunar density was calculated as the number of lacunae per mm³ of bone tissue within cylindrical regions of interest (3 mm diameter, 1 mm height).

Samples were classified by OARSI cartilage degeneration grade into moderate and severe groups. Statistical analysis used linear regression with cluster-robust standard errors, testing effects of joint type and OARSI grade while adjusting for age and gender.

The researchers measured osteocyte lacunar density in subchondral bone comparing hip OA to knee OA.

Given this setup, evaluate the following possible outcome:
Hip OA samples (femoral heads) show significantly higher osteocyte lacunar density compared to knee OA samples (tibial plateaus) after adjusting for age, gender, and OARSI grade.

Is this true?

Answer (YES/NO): NO